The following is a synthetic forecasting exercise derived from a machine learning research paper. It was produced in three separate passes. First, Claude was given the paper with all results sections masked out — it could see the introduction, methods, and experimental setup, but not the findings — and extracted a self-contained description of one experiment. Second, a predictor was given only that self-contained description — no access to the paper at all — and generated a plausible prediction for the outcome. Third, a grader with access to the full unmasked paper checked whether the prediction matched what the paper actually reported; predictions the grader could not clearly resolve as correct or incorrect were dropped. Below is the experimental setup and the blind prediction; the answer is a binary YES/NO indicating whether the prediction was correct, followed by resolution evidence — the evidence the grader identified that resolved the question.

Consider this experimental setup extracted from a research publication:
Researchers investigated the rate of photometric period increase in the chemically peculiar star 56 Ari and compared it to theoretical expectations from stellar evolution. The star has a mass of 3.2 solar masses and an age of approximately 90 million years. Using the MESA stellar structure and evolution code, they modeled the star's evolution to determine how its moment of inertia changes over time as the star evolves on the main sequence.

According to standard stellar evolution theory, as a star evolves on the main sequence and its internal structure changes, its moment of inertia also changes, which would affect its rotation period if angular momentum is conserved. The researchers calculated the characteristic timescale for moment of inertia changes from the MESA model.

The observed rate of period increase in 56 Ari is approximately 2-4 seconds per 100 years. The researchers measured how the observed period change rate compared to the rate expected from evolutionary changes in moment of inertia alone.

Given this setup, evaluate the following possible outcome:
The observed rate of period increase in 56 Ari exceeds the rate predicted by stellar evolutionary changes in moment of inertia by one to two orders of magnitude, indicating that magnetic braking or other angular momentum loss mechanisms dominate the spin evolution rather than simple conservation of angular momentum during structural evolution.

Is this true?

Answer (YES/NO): NO